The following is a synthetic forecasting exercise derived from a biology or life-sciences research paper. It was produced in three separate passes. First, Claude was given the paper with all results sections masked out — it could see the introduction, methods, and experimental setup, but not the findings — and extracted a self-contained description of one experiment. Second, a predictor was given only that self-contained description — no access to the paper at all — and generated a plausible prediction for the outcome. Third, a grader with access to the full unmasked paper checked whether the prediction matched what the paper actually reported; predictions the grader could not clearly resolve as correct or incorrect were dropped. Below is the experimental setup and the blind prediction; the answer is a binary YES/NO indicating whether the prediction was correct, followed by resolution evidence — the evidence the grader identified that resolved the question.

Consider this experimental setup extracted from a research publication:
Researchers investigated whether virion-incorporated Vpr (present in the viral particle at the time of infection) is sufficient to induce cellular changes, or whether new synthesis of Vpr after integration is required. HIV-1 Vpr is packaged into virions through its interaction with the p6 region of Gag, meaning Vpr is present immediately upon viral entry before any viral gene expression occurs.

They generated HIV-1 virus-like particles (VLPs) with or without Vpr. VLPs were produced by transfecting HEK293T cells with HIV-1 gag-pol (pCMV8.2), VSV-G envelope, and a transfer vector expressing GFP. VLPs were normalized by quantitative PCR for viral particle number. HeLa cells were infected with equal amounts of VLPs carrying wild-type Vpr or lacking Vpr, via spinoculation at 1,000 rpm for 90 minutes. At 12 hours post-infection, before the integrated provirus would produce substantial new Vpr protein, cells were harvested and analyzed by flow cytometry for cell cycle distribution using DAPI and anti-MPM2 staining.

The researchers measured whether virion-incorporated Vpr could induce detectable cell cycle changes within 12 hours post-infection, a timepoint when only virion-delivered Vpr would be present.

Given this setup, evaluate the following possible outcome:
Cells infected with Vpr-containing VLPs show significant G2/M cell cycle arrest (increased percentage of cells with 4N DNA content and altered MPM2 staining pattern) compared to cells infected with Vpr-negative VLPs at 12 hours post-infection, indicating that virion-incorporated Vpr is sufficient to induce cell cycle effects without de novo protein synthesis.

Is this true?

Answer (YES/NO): NO